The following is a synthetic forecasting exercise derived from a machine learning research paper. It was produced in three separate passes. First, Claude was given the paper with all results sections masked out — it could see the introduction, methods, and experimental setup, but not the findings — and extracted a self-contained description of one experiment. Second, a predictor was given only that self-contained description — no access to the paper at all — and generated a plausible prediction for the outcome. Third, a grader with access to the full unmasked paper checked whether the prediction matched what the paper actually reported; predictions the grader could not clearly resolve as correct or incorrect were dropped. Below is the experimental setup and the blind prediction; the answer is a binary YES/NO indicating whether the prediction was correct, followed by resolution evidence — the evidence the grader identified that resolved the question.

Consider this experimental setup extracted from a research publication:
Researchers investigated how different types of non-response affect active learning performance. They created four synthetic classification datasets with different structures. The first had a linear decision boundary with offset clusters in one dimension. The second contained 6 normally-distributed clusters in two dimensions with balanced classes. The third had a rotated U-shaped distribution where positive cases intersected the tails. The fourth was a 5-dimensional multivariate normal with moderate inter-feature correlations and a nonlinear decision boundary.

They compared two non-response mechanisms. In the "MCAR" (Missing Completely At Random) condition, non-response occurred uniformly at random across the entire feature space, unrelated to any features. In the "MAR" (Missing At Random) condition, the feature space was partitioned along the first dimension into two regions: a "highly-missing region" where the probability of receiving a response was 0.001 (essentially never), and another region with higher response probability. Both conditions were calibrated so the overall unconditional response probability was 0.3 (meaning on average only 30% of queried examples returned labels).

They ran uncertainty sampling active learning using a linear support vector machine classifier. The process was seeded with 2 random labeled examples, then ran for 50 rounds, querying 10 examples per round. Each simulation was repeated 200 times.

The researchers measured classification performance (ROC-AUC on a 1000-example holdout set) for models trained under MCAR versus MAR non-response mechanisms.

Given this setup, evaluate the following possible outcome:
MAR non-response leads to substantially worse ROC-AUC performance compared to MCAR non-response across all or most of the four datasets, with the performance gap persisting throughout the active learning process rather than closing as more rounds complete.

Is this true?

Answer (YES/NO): YES